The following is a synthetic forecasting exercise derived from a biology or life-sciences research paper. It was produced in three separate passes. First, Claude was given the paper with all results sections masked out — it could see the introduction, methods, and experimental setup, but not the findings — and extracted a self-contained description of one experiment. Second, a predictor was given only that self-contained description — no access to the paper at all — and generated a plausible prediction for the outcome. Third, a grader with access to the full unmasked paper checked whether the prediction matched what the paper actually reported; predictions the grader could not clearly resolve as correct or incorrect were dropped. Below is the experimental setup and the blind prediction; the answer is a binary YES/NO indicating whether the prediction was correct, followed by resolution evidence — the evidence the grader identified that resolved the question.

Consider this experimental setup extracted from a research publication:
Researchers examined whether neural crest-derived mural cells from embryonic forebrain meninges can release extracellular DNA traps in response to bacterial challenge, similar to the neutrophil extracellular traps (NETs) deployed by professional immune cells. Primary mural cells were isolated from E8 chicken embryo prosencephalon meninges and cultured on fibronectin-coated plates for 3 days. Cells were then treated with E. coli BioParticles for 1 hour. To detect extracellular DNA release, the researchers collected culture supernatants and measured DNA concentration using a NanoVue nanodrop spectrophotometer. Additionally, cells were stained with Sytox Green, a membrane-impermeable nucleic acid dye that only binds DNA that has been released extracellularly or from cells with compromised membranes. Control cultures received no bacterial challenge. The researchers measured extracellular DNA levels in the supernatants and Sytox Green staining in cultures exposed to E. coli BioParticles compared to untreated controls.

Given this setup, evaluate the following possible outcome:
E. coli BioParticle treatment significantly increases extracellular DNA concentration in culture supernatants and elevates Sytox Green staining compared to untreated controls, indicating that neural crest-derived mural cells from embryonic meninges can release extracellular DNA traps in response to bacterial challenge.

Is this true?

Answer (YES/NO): YES